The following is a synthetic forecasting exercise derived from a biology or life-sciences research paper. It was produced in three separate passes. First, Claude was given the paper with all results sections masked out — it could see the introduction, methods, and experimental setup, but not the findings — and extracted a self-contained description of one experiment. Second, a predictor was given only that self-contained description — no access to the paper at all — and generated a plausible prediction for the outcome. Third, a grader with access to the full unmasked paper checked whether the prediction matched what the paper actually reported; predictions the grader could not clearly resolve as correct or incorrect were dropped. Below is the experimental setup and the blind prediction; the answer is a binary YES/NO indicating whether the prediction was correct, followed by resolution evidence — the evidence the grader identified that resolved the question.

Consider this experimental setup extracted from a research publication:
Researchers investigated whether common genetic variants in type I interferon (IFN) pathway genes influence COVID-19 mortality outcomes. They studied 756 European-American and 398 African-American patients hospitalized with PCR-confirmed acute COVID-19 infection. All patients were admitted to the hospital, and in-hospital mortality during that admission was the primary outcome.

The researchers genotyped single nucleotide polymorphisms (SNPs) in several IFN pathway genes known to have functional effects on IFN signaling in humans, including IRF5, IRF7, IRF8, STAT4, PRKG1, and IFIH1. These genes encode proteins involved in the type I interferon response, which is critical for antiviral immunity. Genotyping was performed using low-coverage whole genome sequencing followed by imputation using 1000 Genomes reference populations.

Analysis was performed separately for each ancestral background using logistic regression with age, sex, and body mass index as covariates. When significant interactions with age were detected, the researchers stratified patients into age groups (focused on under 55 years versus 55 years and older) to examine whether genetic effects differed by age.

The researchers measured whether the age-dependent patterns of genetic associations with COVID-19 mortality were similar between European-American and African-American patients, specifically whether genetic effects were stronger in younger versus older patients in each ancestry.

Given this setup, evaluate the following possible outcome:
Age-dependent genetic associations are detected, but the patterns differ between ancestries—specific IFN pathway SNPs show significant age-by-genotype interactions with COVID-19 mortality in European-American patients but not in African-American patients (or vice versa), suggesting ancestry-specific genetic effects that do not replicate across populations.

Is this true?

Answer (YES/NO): YES